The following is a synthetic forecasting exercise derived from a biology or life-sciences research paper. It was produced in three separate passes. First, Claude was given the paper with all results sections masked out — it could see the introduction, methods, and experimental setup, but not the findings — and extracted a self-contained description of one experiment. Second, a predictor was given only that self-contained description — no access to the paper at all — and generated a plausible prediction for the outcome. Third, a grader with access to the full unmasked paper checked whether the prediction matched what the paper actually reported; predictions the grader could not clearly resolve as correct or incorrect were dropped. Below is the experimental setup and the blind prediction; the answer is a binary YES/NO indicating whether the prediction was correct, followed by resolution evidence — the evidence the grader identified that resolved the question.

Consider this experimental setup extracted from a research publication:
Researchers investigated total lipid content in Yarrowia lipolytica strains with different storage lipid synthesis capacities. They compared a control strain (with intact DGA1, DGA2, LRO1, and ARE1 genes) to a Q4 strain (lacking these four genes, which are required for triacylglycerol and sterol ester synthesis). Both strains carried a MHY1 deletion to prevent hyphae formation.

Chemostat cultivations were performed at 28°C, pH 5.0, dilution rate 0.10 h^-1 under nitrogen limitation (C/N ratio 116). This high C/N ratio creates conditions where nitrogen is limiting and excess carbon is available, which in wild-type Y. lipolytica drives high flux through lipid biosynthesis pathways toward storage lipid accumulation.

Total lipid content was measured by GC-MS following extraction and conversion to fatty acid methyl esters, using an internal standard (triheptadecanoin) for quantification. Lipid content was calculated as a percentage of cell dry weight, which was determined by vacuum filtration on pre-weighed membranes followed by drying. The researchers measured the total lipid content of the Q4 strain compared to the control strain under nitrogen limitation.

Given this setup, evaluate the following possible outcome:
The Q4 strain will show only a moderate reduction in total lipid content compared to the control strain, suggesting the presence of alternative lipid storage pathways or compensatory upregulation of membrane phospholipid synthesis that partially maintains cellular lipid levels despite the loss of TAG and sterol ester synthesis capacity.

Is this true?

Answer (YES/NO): YES